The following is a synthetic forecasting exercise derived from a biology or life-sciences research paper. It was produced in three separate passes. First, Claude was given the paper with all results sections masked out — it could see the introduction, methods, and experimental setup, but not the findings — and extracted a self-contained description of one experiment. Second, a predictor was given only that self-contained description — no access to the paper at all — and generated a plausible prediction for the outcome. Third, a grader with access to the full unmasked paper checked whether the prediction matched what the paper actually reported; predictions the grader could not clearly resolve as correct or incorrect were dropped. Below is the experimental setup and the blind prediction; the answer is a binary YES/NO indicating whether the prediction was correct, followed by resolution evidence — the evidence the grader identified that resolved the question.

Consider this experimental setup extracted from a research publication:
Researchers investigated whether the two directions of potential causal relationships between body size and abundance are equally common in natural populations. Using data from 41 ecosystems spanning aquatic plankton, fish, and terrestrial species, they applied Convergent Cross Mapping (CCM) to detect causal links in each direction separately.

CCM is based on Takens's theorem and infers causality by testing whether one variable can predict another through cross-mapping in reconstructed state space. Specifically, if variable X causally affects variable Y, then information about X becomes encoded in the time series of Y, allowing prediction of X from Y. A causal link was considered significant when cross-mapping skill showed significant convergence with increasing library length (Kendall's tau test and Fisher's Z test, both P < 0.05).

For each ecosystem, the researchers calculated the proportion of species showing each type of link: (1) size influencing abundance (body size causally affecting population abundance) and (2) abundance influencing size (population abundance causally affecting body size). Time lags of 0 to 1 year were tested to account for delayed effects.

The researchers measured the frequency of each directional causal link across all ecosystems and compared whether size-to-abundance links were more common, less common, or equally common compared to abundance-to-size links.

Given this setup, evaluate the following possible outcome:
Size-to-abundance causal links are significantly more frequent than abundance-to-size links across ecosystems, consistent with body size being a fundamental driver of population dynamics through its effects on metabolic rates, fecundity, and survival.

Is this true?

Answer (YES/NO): NO